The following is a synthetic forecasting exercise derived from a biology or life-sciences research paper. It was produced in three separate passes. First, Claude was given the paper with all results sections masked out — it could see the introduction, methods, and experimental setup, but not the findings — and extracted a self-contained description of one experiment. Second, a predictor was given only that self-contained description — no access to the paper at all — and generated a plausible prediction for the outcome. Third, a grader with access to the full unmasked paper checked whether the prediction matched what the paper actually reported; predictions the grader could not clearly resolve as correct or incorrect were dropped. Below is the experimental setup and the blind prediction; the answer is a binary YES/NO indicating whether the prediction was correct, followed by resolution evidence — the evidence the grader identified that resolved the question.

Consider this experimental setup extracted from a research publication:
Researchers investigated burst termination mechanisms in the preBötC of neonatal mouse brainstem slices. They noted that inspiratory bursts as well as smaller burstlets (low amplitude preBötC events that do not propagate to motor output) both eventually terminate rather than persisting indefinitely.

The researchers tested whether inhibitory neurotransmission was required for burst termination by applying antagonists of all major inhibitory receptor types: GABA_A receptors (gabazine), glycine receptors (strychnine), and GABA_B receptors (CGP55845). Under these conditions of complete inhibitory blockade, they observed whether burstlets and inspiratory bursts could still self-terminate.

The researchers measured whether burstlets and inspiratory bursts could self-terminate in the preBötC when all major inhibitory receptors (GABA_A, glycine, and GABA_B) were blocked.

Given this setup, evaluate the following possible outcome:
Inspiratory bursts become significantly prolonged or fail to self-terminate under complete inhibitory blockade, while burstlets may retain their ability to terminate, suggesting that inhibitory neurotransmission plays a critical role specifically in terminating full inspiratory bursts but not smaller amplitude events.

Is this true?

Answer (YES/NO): NO